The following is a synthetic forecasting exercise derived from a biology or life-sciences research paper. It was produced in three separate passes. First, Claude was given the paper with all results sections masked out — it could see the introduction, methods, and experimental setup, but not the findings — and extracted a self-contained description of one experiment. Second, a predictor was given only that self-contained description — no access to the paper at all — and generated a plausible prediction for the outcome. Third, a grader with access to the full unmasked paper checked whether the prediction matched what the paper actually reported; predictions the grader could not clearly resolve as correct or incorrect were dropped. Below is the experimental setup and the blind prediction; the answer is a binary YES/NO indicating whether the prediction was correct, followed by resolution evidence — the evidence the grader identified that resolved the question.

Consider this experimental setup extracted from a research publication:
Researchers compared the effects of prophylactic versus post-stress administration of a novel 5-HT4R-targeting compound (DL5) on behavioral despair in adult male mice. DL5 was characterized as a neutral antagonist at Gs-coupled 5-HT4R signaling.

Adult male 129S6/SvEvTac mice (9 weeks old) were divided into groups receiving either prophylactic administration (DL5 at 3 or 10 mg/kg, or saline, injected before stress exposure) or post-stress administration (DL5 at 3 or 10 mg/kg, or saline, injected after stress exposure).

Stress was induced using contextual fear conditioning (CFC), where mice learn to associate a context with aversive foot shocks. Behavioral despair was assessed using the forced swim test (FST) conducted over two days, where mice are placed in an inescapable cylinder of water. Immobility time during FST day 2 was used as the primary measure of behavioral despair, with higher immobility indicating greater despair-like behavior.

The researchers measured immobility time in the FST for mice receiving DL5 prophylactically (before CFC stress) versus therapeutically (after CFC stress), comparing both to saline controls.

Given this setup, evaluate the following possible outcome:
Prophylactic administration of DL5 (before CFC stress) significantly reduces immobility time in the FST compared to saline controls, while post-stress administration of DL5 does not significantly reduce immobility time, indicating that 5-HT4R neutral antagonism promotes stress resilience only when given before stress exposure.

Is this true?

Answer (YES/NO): YES